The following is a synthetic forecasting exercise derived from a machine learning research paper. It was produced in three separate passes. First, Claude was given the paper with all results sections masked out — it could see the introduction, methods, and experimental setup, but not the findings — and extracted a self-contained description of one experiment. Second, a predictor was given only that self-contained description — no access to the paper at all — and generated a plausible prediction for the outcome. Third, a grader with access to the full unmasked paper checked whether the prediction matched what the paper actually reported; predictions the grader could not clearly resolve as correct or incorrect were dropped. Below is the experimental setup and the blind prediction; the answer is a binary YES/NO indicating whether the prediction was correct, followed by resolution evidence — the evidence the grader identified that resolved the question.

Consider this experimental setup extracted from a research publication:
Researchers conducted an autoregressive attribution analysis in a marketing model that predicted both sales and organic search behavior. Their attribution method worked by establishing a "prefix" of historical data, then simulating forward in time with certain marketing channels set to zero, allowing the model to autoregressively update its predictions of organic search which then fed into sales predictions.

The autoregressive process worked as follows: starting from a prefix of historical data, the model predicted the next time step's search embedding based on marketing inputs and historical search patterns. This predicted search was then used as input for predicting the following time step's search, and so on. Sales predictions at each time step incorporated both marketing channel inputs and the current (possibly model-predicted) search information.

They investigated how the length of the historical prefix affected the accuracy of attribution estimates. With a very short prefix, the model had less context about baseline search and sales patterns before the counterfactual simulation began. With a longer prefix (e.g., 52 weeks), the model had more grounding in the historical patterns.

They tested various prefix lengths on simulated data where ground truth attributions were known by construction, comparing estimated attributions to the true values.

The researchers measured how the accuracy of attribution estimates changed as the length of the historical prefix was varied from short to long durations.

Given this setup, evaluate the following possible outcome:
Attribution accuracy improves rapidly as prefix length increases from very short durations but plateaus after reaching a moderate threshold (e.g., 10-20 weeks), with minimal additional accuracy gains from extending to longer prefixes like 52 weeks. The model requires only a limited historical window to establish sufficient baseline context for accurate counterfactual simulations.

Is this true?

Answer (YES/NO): NO